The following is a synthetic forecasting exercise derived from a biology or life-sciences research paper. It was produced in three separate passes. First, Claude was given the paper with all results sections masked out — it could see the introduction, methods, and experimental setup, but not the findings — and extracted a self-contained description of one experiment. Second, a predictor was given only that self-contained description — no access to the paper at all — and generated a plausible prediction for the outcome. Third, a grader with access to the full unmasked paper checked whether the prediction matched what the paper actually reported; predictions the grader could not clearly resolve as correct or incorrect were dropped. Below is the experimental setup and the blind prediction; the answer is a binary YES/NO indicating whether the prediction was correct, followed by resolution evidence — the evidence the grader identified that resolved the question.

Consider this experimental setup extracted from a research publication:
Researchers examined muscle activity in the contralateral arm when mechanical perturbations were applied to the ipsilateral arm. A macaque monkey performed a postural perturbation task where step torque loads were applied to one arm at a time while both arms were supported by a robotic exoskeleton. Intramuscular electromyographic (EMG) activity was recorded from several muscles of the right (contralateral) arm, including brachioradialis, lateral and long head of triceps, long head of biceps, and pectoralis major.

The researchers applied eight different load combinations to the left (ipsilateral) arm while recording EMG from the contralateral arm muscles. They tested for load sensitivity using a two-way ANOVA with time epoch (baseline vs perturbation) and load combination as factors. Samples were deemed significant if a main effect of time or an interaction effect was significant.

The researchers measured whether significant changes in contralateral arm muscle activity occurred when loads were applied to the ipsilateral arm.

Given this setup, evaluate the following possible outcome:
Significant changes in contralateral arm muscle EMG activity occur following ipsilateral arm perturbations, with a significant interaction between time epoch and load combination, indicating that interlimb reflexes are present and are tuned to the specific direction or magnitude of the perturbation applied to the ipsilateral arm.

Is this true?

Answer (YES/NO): NO